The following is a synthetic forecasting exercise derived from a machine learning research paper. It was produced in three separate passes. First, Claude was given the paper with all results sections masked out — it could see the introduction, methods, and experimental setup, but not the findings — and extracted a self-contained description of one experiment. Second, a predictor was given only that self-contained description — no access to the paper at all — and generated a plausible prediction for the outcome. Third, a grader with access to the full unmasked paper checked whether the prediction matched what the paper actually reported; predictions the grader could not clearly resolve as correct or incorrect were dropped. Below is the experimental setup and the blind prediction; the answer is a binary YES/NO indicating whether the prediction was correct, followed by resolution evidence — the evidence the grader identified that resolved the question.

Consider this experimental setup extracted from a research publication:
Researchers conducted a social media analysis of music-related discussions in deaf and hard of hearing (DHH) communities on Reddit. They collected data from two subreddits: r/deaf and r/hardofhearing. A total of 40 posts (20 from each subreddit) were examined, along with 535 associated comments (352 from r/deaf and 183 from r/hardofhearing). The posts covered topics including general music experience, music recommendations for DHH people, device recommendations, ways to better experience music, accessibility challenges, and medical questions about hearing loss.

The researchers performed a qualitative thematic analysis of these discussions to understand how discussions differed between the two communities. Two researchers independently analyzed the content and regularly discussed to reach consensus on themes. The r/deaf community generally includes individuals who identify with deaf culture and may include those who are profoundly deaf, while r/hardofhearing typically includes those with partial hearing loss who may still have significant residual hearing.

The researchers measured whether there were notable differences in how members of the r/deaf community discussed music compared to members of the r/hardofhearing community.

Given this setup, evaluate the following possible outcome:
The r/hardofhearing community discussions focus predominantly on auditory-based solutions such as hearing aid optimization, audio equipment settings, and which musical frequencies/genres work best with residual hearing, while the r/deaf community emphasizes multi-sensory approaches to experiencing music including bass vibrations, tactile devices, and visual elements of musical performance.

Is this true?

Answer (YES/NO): NO